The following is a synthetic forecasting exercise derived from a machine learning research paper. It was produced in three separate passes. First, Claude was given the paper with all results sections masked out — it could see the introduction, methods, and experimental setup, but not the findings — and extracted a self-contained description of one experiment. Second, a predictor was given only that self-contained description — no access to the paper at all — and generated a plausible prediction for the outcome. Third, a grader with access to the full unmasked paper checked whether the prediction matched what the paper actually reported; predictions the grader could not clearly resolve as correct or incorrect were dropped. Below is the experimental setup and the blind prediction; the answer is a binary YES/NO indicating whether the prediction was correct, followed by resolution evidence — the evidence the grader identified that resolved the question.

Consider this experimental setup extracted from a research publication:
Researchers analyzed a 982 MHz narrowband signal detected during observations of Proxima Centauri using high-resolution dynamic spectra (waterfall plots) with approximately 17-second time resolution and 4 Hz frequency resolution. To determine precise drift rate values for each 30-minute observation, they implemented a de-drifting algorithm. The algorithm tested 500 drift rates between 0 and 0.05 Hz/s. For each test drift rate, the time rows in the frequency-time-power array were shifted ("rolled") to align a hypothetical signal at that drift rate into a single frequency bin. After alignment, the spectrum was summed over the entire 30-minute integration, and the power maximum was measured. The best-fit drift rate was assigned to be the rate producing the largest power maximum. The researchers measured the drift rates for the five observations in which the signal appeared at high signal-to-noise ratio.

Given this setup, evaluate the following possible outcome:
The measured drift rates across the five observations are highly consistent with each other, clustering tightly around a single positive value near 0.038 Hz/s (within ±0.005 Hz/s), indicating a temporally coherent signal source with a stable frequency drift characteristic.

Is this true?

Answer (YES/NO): NO